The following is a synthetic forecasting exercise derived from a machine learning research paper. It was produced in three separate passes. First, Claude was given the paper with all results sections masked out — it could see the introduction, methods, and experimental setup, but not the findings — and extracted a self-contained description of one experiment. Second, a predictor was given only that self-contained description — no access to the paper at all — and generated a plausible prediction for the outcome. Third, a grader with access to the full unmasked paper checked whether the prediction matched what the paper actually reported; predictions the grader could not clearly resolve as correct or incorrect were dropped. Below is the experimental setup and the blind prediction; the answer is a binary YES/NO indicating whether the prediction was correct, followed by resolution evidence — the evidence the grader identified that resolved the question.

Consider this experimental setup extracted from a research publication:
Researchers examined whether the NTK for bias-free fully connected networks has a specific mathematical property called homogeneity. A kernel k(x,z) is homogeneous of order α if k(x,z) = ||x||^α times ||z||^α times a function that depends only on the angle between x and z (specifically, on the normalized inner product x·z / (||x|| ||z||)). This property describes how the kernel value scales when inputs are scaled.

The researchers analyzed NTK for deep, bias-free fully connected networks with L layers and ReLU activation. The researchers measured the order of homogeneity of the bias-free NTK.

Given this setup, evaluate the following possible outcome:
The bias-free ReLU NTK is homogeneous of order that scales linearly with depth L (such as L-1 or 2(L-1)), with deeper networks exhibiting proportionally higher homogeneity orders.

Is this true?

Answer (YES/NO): NO